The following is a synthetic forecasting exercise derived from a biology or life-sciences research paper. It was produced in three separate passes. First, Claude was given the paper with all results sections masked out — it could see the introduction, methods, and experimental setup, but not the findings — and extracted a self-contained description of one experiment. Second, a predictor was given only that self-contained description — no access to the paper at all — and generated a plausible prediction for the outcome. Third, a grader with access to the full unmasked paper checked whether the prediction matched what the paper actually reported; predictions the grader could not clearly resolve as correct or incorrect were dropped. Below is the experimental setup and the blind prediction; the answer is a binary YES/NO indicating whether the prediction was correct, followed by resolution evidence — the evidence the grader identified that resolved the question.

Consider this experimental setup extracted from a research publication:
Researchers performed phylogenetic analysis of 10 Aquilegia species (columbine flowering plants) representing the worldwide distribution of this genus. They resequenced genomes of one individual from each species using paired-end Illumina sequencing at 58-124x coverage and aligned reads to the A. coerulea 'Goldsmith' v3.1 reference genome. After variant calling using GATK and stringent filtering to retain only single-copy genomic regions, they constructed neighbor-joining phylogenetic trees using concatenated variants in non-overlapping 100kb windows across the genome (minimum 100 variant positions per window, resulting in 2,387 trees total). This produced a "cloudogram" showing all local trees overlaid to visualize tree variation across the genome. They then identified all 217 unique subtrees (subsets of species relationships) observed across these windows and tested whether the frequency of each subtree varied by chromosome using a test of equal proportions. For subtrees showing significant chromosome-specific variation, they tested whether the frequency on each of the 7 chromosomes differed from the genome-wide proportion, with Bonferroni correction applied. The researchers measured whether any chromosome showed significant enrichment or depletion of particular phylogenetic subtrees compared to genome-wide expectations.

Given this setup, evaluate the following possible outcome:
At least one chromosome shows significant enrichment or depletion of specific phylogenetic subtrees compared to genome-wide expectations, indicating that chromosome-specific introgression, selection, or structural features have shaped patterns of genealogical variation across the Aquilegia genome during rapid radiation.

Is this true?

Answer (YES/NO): YES